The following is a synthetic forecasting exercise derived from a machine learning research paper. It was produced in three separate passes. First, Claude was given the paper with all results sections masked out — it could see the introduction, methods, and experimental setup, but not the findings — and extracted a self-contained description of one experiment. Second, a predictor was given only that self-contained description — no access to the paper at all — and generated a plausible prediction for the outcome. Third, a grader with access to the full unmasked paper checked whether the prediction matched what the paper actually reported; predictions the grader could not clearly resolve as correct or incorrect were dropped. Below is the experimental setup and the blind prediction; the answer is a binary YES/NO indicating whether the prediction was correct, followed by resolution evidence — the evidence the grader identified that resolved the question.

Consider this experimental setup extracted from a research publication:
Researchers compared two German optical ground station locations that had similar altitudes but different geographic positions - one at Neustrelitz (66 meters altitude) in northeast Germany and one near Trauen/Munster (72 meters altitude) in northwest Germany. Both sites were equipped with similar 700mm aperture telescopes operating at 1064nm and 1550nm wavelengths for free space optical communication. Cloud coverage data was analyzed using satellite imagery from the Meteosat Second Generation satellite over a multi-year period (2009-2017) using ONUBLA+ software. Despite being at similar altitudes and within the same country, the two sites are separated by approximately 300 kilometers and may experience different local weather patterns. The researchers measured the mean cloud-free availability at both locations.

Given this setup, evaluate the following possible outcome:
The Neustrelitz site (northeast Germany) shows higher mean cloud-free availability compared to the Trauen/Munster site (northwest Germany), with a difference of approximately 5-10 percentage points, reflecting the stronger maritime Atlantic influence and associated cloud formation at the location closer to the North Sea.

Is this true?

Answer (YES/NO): YES